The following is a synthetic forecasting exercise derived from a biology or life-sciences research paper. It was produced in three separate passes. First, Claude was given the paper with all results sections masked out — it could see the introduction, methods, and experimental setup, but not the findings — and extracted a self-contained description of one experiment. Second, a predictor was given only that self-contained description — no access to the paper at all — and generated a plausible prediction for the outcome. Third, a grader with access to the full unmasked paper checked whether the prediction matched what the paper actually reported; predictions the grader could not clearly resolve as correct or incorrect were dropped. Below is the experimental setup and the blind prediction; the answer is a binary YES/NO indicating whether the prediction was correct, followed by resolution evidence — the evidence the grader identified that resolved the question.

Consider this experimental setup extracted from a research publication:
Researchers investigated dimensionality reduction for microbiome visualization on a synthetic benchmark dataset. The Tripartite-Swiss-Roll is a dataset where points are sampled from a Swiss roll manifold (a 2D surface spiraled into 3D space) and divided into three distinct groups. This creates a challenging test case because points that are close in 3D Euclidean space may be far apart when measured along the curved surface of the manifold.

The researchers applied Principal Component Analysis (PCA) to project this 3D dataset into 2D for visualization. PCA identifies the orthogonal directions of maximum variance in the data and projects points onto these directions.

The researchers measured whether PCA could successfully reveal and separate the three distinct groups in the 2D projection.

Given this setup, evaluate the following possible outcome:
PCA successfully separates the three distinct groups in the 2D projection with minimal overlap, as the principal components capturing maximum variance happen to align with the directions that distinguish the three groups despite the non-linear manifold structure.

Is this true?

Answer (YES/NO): NO